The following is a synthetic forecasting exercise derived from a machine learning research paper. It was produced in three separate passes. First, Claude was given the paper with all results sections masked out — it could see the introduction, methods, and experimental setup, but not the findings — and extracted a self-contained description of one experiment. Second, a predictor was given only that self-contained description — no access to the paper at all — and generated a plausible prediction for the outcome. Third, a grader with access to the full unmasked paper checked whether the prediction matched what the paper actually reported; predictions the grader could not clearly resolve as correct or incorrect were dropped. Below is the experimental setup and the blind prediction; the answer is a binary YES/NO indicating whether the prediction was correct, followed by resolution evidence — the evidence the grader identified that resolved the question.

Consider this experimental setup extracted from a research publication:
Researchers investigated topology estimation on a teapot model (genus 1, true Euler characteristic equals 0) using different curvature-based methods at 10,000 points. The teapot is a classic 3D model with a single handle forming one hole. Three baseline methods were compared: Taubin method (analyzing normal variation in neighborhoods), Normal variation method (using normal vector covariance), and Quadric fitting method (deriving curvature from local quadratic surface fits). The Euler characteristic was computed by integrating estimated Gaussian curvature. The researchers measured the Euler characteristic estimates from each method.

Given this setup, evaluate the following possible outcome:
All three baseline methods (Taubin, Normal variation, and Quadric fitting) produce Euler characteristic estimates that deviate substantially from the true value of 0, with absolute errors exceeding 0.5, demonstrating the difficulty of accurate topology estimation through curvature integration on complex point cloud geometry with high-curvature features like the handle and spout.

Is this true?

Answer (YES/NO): YES